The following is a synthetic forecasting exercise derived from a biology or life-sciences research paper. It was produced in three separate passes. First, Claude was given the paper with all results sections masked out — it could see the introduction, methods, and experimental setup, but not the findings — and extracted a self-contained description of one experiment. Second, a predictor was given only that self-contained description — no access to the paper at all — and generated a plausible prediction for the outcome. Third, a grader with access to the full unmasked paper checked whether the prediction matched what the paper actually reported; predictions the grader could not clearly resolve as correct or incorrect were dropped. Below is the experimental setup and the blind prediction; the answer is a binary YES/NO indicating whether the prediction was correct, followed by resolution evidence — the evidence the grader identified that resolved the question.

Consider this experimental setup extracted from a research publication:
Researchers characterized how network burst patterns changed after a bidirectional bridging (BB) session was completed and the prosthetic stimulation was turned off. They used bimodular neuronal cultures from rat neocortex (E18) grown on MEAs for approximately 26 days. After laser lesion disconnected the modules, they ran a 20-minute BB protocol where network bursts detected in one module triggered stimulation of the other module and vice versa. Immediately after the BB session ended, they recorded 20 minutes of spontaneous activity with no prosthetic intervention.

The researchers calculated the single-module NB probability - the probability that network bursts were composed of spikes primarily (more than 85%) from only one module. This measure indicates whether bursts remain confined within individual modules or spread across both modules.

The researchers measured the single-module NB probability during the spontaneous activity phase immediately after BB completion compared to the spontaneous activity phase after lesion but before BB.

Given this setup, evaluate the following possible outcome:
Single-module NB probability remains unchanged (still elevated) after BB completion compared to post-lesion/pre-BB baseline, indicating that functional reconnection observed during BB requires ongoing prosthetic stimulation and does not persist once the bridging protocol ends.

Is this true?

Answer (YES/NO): YES